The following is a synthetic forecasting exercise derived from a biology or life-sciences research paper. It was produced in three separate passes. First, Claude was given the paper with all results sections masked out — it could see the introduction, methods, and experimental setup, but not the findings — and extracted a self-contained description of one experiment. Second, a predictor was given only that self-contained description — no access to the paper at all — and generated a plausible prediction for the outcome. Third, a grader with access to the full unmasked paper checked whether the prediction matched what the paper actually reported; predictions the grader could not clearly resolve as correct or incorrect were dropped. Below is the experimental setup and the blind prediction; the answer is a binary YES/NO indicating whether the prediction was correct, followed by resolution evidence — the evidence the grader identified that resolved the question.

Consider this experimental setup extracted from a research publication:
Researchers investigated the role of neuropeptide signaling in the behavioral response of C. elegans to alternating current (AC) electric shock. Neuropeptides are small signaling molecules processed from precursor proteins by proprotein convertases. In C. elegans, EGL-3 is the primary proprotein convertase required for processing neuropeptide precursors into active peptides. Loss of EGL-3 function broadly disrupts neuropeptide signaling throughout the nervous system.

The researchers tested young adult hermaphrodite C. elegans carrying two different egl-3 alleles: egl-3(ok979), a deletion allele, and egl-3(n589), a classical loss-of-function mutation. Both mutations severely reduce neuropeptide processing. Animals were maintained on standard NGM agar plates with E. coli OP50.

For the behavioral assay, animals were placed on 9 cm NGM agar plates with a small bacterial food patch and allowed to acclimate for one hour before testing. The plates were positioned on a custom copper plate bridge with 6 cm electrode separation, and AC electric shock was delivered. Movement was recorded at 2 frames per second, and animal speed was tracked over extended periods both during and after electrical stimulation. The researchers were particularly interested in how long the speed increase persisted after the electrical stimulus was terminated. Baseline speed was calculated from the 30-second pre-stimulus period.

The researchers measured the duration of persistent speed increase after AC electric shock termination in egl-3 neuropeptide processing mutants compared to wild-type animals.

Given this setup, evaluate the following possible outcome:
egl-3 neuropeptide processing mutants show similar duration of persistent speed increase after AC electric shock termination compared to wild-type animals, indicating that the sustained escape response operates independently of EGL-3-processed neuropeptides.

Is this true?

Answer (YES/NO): NO